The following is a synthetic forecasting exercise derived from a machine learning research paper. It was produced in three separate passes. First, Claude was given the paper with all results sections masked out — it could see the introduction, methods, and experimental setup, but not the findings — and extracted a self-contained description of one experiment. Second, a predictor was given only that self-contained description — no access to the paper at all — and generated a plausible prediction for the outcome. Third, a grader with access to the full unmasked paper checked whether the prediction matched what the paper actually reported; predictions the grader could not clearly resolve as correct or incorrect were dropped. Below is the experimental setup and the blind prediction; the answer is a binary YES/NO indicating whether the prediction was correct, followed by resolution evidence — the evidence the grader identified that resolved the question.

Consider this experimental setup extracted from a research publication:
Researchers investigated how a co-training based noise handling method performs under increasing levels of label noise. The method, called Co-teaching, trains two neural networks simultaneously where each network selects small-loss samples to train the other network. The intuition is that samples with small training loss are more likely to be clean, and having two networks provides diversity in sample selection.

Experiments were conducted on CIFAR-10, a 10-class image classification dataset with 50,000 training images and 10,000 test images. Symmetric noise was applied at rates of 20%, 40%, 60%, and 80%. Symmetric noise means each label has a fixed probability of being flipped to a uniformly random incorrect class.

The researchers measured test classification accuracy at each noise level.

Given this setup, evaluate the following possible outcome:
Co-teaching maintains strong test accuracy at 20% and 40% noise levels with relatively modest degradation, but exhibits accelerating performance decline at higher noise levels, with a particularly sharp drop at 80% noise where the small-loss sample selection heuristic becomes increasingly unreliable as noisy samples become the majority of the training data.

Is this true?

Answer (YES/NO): YES